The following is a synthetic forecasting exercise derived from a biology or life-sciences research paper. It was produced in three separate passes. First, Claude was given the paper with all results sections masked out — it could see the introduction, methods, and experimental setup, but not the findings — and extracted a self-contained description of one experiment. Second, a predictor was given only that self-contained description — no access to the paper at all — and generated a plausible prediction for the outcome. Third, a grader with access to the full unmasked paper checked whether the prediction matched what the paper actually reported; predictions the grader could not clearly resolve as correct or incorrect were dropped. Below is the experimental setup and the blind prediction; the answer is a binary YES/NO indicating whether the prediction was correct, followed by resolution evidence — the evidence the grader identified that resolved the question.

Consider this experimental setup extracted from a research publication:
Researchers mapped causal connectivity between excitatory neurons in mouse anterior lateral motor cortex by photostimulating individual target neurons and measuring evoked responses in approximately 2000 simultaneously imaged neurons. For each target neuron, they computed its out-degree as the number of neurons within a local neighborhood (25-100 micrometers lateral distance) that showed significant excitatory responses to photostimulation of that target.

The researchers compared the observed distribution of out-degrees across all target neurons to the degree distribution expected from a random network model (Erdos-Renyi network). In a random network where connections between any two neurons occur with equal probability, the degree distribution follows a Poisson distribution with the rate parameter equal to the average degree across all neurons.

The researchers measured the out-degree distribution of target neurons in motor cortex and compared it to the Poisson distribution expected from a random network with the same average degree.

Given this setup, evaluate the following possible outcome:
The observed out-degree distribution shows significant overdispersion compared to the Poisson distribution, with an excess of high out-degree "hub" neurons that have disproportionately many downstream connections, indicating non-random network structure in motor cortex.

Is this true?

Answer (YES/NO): YES